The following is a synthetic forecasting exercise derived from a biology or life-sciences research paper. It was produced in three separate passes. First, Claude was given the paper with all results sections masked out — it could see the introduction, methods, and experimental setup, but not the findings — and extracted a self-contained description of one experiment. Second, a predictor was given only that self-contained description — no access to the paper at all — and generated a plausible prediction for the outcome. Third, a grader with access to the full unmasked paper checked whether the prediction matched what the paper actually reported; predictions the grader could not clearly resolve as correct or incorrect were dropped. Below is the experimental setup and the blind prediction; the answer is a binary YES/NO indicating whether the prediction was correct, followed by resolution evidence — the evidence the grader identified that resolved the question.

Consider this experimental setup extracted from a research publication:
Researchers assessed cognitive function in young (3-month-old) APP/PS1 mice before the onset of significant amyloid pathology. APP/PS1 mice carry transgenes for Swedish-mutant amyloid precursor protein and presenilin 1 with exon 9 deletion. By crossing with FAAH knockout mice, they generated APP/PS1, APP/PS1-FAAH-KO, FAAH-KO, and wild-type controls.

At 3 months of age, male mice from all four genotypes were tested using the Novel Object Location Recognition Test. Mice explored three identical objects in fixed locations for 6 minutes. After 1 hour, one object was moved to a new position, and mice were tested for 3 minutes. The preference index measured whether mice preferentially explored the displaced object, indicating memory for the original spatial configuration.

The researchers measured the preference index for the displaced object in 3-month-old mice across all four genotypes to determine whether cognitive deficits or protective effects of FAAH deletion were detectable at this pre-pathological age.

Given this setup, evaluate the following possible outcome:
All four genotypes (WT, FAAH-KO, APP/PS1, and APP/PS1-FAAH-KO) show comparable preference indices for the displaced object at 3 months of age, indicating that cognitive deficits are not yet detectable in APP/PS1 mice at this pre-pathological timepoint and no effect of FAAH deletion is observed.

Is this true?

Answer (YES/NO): NO